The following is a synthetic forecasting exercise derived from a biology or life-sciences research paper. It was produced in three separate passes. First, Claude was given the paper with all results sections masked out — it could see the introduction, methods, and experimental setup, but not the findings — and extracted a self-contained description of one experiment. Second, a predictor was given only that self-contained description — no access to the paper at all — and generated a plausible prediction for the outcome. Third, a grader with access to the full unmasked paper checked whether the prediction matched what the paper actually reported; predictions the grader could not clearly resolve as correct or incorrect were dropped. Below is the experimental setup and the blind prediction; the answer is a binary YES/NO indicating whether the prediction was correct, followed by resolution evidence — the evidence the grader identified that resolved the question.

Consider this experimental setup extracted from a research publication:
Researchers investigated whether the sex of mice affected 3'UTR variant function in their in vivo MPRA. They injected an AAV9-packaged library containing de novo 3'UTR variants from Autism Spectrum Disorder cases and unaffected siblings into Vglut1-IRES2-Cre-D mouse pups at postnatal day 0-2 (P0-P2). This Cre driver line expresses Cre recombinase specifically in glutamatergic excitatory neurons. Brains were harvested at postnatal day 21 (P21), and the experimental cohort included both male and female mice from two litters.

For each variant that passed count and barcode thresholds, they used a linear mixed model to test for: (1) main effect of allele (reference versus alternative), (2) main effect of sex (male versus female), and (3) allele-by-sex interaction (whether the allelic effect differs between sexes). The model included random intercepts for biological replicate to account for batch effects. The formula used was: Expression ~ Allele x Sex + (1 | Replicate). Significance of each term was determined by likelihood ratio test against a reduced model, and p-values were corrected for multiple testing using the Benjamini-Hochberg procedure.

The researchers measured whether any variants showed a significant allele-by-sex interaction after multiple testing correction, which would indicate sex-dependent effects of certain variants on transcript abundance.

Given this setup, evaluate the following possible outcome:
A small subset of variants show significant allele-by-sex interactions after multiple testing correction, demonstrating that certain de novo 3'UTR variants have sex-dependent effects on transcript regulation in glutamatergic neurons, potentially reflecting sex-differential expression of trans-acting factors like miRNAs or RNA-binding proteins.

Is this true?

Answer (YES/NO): YES